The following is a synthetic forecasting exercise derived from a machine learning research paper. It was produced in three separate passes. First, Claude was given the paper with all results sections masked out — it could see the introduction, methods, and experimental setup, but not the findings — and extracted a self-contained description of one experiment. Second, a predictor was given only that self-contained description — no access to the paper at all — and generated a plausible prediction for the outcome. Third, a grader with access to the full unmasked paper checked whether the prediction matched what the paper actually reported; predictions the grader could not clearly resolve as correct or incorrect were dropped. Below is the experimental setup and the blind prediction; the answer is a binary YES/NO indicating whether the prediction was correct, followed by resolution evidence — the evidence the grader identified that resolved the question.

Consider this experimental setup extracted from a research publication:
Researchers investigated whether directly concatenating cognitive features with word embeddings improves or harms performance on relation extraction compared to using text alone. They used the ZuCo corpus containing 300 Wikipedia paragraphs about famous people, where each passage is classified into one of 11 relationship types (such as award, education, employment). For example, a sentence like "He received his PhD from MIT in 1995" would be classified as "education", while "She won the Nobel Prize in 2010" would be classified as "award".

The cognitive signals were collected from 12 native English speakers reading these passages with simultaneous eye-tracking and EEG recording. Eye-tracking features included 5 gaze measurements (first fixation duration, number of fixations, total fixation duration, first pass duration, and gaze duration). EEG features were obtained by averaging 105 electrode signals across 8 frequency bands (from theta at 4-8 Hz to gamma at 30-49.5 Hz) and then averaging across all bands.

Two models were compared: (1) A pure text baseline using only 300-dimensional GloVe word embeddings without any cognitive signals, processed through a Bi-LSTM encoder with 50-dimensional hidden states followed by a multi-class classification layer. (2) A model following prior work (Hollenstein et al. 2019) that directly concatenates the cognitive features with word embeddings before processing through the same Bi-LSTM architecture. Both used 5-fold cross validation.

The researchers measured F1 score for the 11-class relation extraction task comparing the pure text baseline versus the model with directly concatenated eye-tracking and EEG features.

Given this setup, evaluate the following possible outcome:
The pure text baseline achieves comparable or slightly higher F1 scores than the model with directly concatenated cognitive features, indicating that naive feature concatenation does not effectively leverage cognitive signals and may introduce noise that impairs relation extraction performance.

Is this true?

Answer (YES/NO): NO